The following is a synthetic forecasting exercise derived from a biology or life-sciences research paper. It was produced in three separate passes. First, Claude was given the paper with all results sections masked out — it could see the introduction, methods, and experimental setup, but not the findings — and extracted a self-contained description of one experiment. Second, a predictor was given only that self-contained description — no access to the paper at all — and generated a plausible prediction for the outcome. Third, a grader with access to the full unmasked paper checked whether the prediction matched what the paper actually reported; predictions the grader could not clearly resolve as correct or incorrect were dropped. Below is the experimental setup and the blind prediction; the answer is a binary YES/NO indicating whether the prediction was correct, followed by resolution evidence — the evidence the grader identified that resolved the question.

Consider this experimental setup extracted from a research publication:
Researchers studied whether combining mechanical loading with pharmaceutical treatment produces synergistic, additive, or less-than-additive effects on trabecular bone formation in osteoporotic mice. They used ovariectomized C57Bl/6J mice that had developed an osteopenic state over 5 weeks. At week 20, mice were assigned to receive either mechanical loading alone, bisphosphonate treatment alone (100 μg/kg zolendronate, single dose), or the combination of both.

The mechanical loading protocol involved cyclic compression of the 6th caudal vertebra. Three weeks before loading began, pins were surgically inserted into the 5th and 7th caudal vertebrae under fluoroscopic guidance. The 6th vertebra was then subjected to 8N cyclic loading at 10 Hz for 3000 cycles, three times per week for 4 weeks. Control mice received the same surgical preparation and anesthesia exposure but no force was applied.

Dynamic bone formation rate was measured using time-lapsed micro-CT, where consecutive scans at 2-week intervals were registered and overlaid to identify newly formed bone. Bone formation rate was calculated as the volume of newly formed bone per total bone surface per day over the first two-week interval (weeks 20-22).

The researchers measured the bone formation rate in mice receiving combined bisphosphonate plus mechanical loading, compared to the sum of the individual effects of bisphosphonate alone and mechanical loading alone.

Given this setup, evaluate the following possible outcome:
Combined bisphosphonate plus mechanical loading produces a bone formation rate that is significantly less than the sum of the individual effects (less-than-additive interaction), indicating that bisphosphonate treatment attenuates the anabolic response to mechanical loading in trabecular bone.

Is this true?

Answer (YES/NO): YES